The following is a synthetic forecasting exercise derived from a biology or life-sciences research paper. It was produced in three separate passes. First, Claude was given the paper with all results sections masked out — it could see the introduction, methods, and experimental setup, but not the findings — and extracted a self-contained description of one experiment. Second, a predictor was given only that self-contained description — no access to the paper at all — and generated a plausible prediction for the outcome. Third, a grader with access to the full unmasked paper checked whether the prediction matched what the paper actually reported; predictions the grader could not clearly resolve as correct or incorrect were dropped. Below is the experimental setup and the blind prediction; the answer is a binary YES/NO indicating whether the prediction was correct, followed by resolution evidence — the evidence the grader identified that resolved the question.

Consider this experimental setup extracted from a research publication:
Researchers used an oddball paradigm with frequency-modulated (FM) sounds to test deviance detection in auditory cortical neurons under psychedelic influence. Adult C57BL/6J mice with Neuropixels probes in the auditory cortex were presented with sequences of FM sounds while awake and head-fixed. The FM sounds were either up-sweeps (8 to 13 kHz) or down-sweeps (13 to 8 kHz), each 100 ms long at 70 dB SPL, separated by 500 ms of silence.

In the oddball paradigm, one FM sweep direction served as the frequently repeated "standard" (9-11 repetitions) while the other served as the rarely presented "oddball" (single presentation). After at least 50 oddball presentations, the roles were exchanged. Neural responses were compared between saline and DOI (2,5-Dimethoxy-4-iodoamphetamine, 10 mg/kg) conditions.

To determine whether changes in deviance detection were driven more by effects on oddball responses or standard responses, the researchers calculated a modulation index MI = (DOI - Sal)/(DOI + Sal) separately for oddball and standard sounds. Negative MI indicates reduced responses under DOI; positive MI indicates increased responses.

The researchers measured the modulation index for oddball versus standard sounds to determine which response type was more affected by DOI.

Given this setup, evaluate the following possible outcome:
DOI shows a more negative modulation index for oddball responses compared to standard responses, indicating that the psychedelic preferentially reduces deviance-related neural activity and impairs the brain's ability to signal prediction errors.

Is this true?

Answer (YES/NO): YES